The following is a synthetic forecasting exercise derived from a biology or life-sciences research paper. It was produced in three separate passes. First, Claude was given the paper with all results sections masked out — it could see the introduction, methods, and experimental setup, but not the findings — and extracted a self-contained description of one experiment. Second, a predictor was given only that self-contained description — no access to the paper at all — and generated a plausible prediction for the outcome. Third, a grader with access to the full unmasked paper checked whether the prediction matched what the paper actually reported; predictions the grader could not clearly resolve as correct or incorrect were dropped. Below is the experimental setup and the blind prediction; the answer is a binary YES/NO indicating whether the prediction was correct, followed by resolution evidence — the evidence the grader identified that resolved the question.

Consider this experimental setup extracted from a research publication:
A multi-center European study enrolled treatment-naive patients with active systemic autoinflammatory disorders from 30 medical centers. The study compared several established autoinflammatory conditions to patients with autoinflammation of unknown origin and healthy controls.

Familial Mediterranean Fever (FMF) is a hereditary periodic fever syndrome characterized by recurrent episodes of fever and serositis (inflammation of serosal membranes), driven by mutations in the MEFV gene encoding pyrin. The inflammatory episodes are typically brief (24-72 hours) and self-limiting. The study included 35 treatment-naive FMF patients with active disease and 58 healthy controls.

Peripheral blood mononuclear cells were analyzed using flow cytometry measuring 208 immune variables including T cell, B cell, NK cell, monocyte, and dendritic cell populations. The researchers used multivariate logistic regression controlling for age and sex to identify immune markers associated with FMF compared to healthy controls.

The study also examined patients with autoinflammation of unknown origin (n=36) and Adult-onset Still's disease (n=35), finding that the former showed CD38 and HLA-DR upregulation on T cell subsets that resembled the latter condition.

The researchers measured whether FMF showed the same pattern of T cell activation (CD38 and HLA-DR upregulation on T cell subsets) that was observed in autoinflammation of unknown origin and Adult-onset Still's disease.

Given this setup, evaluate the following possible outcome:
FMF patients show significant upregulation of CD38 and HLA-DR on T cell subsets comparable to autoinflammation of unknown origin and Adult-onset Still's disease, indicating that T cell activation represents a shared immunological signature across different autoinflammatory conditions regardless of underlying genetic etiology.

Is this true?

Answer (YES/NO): NO